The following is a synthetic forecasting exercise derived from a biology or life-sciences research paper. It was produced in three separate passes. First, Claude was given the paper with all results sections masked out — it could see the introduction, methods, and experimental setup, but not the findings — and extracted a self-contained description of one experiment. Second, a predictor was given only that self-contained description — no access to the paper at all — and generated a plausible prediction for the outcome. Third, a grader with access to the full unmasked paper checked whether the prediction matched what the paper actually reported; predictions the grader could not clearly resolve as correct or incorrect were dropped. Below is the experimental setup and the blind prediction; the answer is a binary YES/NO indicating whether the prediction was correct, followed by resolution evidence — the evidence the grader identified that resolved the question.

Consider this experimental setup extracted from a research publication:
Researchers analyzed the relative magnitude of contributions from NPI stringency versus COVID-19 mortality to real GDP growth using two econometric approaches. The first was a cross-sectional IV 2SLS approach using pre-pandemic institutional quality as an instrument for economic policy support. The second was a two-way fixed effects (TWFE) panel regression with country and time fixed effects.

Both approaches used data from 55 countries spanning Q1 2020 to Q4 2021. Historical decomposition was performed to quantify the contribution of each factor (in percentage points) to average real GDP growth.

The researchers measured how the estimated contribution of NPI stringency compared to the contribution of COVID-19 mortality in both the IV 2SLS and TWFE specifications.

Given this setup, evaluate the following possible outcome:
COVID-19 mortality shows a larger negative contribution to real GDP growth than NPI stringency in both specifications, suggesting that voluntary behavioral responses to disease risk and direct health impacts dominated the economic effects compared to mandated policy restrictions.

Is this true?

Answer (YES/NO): NO